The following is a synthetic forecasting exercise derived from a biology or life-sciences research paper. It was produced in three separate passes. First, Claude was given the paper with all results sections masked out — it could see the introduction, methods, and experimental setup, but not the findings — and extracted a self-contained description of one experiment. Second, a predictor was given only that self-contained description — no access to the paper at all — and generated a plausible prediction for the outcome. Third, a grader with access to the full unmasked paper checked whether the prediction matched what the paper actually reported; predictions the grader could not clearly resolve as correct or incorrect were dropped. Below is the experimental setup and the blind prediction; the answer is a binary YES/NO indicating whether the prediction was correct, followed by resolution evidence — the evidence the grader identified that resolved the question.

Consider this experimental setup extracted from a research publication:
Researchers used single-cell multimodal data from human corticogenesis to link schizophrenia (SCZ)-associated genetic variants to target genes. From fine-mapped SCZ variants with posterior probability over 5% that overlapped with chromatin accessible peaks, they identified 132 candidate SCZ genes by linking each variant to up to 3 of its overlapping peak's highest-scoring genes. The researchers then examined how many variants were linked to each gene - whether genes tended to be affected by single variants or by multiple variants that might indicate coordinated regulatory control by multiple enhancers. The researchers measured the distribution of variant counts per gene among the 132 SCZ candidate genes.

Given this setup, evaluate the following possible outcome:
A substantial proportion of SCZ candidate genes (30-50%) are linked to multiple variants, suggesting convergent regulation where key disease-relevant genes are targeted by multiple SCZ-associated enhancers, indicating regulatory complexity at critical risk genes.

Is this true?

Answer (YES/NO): YES